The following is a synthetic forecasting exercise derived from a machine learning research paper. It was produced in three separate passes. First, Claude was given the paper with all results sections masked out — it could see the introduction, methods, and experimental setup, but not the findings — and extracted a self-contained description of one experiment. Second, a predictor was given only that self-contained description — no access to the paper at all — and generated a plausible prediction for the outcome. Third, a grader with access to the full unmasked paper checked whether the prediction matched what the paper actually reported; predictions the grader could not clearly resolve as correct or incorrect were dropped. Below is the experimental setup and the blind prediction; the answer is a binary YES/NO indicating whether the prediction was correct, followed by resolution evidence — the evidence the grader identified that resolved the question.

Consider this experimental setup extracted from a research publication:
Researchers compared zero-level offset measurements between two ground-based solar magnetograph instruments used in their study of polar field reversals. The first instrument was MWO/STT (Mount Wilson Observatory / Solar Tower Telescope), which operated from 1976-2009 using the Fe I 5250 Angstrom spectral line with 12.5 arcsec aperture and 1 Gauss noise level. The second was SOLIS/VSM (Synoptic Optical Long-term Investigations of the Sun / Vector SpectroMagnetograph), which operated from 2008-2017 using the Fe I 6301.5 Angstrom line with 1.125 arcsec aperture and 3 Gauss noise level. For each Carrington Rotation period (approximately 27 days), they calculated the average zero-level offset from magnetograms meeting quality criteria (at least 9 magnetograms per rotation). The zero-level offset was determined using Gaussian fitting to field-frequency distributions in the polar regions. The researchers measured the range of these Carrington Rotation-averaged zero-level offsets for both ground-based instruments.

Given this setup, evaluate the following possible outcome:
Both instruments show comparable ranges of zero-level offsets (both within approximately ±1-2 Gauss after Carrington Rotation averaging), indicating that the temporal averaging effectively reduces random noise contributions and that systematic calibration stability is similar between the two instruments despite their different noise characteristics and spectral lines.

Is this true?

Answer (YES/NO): NO